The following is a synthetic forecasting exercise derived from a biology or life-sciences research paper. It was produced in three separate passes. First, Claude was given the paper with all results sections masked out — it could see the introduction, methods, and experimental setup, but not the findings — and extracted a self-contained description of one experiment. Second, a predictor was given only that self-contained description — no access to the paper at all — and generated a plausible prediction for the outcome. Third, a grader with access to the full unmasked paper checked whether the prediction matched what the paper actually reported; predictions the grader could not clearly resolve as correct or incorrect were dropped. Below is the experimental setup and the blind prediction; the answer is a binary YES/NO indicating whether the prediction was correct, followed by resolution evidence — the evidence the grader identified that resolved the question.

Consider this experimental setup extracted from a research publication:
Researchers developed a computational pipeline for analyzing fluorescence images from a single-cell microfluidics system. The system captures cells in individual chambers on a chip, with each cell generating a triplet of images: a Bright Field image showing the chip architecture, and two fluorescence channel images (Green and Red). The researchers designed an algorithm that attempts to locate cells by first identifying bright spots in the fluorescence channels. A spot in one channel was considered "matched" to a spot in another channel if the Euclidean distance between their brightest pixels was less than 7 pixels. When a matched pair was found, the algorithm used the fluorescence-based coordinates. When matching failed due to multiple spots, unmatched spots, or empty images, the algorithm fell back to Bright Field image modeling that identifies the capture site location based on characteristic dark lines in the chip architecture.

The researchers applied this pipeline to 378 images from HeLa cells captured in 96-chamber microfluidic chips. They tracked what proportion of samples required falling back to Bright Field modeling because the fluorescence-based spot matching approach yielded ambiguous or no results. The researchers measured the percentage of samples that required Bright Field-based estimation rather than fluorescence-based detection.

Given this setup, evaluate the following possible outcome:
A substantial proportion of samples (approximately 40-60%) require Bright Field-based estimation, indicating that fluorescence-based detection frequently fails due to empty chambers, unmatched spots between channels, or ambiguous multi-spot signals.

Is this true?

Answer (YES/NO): NO